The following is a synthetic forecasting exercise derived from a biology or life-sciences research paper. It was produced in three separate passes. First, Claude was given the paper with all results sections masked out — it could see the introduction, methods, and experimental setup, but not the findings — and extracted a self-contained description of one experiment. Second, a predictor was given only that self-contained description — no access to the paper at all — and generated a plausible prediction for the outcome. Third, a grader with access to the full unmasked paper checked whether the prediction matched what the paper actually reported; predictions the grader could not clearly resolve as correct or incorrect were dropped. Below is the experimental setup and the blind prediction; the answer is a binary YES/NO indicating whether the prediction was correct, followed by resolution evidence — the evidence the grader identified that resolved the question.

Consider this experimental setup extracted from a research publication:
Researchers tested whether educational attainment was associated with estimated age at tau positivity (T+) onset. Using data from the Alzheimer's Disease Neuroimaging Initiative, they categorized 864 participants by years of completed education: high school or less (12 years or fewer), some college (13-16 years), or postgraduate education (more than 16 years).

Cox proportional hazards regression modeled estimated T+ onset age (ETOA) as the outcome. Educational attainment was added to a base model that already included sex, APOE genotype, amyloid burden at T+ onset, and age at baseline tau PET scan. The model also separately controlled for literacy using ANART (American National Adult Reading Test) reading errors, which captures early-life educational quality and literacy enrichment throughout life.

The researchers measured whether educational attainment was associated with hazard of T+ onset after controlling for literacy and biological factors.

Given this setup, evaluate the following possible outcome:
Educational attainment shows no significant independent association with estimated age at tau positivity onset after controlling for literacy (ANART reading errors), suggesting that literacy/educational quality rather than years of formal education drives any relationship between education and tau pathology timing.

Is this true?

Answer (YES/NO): NO